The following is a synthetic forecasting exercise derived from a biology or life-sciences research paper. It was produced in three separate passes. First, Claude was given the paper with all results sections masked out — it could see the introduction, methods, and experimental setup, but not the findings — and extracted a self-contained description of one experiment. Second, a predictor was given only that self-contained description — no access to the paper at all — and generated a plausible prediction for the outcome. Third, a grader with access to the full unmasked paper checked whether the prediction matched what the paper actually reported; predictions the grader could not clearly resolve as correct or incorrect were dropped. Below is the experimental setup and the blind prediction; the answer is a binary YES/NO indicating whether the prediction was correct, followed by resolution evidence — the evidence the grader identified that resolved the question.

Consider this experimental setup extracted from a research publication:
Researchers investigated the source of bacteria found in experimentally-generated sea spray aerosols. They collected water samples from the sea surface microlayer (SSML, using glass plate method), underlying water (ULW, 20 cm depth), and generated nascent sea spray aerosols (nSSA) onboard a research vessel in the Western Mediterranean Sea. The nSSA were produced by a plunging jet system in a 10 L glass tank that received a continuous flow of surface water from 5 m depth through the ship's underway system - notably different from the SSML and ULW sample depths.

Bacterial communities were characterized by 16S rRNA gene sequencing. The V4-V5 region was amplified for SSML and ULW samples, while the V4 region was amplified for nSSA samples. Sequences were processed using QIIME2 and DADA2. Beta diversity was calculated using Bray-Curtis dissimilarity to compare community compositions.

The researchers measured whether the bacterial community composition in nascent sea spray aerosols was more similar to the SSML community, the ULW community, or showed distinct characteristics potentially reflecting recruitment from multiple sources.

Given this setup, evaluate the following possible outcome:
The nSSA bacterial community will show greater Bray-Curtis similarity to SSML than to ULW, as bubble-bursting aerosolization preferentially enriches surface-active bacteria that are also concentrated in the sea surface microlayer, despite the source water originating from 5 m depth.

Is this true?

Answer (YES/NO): NO